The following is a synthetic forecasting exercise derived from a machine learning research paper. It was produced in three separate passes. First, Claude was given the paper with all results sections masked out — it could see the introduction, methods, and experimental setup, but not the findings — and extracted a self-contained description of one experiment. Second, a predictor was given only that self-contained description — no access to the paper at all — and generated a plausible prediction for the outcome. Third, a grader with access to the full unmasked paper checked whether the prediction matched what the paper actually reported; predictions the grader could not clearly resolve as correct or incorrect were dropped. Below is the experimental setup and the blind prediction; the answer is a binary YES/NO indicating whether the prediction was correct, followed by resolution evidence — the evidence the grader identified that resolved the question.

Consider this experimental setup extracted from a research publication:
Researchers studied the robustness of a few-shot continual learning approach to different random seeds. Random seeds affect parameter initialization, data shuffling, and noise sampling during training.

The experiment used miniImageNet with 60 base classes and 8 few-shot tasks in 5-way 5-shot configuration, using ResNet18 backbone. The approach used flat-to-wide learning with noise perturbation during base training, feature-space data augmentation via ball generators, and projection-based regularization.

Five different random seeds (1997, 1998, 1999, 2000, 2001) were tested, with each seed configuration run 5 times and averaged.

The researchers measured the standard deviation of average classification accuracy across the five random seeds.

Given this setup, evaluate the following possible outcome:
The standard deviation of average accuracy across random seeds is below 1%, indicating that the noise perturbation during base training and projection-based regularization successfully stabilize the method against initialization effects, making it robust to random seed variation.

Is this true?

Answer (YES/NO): YES